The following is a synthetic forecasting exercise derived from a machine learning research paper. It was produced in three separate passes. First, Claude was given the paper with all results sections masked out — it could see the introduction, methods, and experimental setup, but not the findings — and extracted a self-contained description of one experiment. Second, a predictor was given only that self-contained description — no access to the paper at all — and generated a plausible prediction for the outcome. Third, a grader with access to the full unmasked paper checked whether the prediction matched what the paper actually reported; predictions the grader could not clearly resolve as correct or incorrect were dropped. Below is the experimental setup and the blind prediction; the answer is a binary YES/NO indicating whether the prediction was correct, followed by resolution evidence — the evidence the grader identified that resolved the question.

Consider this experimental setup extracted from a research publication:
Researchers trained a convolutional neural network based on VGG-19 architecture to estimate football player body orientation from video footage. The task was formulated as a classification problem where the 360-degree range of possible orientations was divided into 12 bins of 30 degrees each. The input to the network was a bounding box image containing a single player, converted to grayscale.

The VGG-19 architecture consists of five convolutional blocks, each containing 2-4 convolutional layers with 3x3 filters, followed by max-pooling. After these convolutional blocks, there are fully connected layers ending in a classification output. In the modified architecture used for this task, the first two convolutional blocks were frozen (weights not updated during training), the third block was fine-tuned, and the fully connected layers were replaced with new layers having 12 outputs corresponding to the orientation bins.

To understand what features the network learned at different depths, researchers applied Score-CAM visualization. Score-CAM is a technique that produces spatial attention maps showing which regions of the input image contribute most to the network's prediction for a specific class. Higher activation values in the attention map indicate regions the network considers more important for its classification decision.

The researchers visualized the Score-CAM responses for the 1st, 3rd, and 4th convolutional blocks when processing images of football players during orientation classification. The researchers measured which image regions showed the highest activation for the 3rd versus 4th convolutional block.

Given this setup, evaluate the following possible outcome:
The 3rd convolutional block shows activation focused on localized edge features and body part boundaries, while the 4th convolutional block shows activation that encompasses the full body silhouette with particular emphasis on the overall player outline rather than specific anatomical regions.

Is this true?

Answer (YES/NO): NO